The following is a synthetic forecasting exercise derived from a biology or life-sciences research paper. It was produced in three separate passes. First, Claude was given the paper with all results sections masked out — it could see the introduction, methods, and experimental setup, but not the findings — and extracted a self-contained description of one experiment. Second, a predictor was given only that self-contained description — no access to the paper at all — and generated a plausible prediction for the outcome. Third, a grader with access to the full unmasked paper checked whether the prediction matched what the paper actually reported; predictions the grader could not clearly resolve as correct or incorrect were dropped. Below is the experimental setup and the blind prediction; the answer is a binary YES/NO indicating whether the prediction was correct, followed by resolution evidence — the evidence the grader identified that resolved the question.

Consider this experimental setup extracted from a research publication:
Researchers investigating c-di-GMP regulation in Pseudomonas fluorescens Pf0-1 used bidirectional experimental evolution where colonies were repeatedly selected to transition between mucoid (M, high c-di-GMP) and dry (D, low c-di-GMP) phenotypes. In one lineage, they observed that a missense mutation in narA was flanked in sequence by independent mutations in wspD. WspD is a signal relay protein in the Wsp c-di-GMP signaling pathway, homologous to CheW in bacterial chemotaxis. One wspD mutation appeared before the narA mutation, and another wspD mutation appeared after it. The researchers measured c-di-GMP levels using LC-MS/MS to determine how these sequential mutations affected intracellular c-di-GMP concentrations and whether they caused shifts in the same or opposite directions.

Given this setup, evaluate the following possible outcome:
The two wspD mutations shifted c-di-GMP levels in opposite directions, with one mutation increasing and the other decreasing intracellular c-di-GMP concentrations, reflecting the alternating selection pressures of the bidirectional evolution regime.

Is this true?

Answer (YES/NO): NO